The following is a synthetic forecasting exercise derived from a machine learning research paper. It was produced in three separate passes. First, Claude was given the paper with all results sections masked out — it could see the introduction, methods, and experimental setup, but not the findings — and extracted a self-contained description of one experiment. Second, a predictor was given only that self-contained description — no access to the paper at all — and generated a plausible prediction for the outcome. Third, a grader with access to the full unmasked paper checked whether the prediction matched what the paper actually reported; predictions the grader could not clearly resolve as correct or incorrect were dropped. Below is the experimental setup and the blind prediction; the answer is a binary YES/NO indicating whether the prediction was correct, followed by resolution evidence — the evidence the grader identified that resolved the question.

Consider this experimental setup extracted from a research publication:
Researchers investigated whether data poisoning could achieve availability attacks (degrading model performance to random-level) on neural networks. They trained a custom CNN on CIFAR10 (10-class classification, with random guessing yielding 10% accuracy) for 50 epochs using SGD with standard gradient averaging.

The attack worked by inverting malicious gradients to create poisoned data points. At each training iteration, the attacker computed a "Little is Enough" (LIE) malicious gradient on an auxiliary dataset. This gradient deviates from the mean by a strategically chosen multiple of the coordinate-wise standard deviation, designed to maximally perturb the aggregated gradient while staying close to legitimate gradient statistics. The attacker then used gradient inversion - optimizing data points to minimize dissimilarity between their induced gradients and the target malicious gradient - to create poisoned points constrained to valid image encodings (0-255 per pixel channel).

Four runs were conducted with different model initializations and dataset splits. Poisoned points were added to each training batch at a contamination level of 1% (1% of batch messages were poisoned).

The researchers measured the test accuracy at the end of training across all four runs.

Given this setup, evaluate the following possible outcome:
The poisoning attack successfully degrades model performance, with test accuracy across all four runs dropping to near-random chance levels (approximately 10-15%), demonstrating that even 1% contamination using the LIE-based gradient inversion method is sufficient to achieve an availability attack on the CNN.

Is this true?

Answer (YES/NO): NO